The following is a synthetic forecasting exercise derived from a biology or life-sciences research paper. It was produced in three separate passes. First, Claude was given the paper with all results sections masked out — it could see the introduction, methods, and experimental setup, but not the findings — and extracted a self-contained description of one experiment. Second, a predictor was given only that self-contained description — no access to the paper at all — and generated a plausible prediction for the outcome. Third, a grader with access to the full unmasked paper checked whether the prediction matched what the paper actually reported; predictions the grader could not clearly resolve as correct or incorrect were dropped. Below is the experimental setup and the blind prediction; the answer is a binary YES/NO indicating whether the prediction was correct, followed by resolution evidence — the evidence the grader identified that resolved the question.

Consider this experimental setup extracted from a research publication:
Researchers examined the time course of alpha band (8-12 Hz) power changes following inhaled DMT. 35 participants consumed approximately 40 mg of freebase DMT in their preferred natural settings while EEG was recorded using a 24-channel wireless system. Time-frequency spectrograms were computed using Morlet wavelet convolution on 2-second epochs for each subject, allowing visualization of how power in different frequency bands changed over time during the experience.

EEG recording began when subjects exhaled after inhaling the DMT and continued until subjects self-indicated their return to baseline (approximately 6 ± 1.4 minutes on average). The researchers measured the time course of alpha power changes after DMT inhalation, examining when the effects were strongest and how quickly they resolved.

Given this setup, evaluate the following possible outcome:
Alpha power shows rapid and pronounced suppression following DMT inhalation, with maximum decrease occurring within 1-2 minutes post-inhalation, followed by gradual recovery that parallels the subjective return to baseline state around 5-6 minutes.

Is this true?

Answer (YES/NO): NO